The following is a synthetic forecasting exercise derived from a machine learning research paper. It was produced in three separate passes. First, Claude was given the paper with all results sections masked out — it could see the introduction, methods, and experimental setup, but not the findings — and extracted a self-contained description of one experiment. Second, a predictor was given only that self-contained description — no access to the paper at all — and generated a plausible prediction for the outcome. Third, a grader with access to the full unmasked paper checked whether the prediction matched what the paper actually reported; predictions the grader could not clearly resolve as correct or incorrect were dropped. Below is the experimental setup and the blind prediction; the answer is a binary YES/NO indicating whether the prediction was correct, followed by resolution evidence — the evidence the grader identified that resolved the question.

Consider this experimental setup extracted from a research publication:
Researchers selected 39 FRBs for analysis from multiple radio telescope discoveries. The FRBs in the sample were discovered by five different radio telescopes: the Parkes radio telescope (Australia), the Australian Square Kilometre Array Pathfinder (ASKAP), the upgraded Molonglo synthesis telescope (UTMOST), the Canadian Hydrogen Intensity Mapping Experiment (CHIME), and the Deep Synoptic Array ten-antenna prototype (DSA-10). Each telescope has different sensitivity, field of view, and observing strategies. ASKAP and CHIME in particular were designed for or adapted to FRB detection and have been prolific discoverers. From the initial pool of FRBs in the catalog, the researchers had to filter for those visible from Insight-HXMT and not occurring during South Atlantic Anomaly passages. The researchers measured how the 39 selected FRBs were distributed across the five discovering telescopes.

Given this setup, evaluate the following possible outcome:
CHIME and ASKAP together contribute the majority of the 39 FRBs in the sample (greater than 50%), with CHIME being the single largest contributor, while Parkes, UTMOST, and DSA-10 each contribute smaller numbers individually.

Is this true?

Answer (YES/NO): NO